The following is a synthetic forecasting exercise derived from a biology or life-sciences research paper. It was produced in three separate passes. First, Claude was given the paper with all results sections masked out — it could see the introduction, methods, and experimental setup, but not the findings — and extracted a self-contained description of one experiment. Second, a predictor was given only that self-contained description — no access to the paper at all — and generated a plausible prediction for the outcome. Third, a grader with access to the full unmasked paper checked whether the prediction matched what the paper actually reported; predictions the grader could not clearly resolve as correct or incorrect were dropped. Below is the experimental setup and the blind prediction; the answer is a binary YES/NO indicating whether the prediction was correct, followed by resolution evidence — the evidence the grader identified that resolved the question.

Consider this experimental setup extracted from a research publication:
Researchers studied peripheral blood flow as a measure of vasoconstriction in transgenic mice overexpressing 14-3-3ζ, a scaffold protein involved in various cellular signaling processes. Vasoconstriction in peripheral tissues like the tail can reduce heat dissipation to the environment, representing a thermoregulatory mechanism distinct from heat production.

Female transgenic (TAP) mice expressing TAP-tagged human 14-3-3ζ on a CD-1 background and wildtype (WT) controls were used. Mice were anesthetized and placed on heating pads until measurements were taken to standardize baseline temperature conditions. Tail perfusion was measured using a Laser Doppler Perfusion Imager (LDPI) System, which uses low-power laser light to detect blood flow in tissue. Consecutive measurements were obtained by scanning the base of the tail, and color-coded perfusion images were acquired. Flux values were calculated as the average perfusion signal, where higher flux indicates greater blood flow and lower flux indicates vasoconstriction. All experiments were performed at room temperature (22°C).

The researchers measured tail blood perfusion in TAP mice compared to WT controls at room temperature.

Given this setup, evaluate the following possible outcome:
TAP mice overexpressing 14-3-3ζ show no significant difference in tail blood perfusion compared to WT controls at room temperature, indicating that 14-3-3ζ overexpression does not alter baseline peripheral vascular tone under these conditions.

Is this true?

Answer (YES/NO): NO